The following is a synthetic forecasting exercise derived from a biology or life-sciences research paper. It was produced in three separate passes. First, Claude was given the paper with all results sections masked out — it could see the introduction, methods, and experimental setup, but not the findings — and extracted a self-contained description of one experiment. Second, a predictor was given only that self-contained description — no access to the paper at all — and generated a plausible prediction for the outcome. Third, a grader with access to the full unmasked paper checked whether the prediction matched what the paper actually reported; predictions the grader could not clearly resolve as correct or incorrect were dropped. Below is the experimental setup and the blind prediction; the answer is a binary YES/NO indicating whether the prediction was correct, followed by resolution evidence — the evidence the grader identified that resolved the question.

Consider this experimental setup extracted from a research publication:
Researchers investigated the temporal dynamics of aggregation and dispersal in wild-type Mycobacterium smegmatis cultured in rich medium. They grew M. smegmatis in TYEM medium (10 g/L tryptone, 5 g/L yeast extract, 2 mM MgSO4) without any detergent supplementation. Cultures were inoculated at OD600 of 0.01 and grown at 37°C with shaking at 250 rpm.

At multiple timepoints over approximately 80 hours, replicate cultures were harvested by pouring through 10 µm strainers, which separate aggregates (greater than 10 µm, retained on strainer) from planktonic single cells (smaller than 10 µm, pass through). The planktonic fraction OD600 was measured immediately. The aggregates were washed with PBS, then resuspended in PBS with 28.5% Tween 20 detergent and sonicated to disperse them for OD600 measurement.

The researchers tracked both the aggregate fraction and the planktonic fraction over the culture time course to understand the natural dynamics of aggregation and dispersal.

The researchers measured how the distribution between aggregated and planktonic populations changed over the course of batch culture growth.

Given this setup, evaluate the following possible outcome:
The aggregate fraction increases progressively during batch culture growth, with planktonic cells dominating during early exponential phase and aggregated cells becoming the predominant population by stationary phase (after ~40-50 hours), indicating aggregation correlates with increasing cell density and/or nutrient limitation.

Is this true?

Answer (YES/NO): NO